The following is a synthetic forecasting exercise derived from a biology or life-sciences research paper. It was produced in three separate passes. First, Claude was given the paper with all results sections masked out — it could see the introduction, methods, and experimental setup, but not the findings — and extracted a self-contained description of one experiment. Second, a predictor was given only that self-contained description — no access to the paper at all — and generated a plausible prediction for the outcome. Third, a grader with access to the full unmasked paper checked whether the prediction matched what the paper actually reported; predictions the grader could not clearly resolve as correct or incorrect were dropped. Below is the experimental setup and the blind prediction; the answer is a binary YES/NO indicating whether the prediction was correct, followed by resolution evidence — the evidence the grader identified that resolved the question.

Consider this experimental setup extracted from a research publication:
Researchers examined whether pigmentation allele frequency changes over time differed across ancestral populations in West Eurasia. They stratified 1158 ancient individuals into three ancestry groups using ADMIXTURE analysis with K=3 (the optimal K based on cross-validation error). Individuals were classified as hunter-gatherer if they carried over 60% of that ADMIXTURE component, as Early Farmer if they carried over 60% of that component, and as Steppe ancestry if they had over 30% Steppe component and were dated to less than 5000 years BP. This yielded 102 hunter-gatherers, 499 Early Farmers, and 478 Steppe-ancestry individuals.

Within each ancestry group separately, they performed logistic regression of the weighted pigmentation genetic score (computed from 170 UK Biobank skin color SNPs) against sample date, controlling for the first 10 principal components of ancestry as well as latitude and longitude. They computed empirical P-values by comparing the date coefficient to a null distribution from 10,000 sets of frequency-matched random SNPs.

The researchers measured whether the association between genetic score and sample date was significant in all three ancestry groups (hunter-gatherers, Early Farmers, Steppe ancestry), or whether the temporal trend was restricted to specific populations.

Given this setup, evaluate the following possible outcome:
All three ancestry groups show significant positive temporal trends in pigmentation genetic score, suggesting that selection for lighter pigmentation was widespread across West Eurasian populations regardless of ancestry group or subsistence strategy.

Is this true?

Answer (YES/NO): NO